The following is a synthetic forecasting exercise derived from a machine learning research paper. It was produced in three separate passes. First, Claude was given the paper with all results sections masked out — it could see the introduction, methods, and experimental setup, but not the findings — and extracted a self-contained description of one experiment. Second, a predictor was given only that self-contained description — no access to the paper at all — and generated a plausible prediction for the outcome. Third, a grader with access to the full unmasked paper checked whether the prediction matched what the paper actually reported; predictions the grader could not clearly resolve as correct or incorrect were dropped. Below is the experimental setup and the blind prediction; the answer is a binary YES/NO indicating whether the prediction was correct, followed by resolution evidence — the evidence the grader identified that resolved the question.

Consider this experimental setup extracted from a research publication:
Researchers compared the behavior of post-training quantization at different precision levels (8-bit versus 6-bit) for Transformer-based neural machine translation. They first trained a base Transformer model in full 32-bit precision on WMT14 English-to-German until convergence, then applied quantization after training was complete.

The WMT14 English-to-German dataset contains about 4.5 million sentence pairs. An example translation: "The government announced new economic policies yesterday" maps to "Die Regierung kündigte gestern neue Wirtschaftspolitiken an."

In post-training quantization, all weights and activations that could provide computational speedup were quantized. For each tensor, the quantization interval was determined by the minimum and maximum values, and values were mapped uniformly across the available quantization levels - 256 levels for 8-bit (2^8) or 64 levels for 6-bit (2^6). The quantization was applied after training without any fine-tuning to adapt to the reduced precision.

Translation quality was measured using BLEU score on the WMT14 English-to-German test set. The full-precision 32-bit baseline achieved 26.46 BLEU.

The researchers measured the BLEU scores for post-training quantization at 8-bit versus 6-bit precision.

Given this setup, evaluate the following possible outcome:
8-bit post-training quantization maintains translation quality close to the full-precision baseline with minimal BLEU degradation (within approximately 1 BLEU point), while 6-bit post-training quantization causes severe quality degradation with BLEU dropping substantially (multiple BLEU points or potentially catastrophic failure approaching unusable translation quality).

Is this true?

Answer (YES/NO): NO